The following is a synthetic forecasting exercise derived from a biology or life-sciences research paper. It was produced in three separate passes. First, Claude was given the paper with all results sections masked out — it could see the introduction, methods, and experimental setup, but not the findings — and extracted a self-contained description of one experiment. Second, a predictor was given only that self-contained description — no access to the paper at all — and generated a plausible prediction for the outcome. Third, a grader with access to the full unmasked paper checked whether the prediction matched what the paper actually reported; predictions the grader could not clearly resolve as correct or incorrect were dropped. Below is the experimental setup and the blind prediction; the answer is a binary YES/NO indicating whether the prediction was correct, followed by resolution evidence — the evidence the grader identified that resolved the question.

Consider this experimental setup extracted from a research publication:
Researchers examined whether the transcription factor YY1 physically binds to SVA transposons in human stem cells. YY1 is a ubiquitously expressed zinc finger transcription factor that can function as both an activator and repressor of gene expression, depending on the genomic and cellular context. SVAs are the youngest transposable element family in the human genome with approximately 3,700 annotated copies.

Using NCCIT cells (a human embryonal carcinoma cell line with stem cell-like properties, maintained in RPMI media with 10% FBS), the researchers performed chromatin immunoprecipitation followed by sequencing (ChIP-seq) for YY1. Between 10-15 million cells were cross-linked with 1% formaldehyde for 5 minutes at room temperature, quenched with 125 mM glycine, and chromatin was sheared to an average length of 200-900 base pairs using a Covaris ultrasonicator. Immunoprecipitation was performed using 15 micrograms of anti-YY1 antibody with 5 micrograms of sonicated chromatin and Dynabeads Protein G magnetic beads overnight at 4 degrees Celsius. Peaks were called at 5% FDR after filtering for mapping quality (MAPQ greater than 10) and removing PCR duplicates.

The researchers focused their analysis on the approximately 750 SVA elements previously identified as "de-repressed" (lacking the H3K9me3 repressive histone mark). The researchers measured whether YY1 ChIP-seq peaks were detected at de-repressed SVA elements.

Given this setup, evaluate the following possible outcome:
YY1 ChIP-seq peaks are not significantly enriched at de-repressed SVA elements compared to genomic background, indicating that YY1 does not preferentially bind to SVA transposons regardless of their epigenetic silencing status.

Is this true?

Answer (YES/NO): NO